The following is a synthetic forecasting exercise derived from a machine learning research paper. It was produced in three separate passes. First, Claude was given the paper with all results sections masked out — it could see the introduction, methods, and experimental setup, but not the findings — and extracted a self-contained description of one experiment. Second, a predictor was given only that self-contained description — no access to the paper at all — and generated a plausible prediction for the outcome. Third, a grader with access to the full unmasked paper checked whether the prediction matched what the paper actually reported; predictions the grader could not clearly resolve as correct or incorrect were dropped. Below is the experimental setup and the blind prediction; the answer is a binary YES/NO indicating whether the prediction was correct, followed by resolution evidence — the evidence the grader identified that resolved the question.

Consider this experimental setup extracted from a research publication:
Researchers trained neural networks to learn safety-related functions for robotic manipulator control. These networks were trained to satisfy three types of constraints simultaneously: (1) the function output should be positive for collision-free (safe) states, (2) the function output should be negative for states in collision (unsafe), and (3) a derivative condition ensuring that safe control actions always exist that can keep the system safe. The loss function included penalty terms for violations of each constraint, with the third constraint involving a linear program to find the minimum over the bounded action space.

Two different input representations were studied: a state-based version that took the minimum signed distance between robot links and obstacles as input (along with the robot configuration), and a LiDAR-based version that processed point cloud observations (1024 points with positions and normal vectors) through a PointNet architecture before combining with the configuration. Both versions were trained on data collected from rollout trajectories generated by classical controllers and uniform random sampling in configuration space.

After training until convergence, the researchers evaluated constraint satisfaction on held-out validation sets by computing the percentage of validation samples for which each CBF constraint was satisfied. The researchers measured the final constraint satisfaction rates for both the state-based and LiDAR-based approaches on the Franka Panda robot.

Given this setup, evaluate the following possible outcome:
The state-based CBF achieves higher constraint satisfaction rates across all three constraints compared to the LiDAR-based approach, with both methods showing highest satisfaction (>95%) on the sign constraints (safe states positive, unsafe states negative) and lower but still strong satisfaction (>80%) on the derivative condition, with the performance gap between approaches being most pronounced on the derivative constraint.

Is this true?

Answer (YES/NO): NO